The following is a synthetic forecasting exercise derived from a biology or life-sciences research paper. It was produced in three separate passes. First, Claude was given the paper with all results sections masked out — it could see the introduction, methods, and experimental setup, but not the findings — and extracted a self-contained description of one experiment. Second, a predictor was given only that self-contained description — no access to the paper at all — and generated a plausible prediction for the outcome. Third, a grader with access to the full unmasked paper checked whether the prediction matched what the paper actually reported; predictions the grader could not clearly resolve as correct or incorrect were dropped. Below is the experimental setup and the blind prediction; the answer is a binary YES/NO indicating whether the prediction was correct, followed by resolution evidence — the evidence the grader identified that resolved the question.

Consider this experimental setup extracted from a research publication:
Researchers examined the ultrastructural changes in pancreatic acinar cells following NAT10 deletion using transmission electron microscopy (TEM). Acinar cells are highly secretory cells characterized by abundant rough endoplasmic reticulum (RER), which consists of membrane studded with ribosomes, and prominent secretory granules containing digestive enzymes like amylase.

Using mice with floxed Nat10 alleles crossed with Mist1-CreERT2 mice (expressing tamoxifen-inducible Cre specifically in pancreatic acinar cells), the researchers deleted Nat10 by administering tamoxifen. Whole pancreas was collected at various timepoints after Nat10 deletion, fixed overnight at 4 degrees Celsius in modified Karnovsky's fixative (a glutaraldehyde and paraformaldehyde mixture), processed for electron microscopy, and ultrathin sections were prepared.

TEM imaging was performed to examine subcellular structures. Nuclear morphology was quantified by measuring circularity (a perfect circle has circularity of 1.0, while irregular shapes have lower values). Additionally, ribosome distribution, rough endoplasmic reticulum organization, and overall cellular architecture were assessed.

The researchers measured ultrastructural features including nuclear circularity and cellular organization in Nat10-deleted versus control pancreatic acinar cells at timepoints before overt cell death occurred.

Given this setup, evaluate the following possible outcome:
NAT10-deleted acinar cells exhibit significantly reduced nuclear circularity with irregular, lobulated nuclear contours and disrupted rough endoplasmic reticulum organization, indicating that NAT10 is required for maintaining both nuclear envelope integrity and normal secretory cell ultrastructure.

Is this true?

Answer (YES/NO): YES